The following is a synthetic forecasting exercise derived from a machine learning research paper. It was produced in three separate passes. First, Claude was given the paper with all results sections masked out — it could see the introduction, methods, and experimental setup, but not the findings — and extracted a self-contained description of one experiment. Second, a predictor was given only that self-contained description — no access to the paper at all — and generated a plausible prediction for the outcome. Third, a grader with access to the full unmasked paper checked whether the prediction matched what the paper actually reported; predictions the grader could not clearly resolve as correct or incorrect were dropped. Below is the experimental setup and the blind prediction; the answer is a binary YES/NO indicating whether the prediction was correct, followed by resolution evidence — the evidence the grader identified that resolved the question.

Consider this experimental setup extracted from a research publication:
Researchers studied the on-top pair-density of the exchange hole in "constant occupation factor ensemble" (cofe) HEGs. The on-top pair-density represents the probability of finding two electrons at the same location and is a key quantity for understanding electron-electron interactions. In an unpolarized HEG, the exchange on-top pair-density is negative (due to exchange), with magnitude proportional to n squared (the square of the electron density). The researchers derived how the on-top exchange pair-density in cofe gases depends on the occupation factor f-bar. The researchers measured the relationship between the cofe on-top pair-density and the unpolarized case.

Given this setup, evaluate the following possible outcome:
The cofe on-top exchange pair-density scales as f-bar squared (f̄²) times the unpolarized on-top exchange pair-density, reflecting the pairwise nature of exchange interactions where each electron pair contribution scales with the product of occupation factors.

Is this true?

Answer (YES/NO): NO